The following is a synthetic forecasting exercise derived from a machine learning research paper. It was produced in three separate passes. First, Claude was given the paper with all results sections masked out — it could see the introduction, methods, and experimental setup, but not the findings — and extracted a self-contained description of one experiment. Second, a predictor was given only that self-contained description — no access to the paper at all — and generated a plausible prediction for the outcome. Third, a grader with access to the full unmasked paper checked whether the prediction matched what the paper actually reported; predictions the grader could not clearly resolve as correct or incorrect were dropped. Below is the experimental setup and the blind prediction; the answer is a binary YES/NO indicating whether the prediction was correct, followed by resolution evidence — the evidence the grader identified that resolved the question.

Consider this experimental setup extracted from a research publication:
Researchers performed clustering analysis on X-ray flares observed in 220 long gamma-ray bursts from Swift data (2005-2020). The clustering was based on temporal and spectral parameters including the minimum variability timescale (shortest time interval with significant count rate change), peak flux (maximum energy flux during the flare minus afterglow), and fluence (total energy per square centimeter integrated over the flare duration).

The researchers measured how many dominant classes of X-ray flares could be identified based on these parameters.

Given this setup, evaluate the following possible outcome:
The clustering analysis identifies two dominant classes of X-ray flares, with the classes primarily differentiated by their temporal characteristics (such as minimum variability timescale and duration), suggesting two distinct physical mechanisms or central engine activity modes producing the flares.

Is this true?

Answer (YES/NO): NO